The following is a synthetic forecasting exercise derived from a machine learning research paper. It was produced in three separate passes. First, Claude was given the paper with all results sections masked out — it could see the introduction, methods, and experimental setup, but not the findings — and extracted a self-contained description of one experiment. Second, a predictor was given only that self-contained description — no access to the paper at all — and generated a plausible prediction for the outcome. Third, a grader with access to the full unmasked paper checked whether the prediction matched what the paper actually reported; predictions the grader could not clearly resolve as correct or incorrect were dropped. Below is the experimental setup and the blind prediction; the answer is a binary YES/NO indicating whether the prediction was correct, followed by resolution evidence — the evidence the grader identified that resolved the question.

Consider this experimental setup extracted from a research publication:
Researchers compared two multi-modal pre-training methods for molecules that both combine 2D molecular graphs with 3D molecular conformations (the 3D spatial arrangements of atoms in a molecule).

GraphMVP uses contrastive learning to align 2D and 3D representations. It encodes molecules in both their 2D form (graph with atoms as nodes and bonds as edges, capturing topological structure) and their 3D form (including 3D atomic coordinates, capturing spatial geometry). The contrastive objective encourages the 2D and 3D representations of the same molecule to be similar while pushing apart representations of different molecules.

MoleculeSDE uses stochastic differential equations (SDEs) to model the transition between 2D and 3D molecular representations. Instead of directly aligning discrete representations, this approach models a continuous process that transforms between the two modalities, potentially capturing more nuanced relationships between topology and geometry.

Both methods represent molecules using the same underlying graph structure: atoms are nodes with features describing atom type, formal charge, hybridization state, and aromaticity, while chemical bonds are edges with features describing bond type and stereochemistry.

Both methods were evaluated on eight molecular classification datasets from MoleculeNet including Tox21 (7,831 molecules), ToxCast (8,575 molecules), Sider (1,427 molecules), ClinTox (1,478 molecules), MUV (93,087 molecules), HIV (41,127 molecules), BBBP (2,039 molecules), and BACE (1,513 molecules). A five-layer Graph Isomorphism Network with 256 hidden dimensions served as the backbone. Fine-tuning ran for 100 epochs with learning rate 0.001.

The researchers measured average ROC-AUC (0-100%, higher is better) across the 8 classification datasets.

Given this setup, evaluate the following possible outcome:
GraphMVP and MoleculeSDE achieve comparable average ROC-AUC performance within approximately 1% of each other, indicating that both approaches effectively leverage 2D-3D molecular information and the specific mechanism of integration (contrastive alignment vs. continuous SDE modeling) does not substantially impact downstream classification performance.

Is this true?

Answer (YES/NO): NO